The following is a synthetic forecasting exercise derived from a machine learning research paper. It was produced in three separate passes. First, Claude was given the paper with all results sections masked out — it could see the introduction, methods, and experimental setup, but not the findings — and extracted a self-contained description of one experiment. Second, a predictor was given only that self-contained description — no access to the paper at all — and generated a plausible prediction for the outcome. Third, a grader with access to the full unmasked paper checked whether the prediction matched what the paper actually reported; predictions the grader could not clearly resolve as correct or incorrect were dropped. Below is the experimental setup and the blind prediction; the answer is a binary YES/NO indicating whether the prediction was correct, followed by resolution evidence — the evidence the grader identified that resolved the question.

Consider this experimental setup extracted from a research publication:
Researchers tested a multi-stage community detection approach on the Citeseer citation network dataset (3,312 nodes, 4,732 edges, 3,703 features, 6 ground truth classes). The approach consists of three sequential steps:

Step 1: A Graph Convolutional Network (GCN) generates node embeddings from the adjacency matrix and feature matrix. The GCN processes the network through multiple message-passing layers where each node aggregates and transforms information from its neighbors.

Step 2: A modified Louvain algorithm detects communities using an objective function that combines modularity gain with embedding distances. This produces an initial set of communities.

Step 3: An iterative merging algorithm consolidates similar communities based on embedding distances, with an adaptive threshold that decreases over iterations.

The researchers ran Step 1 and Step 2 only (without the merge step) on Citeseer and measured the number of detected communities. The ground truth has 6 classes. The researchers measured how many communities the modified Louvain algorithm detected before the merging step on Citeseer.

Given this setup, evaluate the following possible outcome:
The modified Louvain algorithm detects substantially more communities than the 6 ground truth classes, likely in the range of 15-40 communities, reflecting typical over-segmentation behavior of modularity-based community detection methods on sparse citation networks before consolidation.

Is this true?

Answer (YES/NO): NO